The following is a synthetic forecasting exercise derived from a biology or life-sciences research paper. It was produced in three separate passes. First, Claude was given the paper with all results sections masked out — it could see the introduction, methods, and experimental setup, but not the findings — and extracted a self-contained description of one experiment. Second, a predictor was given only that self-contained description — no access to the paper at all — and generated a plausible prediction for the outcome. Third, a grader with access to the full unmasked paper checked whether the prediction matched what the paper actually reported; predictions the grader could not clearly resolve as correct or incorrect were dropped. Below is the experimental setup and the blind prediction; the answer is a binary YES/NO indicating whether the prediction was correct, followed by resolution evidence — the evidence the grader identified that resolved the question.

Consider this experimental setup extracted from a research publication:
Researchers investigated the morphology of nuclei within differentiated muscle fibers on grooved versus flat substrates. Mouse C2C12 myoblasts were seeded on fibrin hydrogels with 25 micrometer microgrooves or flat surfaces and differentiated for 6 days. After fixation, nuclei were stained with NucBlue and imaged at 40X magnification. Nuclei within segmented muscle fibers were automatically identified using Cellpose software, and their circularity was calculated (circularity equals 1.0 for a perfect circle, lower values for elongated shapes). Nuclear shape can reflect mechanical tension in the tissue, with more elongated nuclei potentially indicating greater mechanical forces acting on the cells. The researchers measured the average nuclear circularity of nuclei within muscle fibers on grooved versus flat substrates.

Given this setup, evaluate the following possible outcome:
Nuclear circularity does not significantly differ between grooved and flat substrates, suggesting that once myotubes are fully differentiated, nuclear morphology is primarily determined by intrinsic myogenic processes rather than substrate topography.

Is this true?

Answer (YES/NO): YES